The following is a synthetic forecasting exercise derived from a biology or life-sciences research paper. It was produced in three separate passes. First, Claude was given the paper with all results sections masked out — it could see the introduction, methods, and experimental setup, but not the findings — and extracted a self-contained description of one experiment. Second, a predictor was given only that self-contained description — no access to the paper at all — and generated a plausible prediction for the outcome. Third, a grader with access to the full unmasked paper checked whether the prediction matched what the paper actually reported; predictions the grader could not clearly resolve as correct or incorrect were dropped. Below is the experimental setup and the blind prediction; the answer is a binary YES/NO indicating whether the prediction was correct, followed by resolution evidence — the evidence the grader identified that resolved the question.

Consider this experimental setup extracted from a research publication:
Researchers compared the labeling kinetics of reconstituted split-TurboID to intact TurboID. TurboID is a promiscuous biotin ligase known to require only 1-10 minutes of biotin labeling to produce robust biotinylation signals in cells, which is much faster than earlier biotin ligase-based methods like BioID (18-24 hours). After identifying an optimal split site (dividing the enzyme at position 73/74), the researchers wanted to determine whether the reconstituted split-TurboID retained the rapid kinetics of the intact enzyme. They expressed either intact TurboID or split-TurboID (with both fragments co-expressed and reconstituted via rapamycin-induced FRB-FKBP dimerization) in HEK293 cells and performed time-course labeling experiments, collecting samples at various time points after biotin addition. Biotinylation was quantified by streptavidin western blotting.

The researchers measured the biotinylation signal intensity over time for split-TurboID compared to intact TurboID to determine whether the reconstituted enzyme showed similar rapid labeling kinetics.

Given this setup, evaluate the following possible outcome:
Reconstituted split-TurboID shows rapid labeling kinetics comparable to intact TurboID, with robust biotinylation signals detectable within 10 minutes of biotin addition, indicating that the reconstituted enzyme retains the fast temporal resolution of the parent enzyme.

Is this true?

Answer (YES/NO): NO